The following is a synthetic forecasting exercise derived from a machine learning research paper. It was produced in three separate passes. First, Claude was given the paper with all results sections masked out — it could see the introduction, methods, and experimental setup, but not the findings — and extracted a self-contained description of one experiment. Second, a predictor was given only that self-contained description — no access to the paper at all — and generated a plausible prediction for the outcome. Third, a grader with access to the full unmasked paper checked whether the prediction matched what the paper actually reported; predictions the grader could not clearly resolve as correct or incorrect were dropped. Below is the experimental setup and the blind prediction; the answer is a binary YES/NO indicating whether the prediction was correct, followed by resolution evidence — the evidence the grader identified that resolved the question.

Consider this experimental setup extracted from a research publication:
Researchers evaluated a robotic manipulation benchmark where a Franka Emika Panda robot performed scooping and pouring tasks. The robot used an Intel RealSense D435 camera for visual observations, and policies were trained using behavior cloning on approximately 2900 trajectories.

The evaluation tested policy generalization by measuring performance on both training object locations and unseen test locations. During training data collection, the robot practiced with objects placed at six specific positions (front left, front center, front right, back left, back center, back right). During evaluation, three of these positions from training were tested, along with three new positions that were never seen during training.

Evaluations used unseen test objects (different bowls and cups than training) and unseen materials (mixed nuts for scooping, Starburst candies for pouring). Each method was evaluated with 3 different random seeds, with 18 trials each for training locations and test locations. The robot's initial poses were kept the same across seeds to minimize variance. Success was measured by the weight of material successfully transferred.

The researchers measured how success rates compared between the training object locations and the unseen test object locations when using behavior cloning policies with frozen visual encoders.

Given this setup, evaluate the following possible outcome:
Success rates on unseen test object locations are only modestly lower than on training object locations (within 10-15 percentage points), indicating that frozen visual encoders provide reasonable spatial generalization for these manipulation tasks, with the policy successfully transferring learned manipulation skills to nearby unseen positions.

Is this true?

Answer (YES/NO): NO